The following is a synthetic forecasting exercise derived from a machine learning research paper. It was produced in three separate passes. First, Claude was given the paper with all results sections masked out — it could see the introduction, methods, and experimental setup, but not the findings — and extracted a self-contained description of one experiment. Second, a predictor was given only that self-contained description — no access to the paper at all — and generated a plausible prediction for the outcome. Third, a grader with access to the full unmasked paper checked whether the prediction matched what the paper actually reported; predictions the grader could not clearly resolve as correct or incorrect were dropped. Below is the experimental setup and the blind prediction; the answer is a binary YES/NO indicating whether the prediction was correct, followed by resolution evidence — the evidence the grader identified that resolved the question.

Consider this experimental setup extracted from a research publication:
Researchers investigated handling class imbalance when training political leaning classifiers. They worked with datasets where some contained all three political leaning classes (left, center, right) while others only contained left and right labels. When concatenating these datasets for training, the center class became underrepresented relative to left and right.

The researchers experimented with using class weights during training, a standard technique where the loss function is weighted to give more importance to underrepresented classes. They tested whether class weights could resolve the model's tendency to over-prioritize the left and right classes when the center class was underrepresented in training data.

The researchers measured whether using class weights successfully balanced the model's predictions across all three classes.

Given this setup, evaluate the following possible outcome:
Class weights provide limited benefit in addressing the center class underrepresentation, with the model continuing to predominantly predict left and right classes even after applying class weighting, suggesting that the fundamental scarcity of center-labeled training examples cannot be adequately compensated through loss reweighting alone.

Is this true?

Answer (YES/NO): YES